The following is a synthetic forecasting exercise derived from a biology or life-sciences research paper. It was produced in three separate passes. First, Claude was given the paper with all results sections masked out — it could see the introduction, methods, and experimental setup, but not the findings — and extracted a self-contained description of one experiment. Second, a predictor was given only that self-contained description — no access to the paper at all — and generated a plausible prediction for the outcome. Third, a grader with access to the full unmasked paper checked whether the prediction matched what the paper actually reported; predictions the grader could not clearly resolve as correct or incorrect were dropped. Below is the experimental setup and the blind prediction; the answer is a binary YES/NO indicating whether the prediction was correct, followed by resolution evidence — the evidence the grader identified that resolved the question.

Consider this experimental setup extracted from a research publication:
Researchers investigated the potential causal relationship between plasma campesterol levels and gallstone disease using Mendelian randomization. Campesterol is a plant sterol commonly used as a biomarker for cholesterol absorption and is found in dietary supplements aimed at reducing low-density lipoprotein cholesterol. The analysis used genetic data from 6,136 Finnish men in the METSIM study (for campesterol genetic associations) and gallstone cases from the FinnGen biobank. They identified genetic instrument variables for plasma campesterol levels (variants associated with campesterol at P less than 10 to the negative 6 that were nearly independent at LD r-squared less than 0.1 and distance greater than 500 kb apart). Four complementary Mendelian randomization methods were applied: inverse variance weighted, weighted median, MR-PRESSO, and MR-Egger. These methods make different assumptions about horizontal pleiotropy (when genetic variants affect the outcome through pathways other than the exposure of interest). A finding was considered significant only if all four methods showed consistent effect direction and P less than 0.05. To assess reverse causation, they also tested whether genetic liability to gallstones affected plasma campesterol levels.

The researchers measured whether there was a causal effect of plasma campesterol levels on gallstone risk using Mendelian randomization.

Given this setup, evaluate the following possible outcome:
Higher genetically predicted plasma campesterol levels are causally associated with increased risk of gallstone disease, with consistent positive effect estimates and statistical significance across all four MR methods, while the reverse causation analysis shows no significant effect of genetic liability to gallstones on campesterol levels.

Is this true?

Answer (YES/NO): NO